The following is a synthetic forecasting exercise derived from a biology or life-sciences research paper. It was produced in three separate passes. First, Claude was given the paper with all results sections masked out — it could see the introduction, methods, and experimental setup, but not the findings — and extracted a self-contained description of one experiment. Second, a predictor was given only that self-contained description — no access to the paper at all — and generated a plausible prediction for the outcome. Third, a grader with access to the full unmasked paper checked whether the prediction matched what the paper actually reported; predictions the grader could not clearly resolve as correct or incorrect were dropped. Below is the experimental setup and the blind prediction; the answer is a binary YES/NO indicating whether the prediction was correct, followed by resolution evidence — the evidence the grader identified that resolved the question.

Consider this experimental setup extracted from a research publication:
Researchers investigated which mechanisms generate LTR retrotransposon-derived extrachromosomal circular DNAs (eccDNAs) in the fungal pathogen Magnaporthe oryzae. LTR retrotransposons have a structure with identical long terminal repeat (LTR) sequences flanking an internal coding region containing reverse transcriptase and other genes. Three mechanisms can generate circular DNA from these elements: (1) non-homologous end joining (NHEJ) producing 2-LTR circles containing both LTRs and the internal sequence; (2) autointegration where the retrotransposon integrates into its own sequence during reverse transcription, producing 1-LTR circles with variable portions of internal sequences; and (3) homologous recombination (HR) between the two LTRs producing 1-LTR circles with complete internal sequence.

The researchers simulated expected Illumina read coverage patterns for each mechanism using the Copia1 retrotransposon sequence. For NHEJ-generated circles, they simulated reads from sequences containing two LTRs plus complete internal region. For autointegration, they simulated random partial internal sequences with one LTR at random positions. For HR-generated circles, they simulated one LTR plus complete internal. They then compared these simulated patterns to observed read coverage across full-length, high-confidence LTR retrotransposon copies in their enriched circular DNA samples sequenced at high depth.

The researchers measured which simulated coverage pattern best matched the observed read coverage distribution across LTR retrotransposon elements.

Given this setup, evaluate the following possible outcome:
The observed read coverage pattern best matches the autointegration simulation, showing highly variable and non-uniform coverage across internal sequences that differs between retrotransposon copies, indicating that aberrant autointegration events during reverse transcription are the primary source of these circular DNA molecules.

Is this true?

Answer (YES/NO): NO